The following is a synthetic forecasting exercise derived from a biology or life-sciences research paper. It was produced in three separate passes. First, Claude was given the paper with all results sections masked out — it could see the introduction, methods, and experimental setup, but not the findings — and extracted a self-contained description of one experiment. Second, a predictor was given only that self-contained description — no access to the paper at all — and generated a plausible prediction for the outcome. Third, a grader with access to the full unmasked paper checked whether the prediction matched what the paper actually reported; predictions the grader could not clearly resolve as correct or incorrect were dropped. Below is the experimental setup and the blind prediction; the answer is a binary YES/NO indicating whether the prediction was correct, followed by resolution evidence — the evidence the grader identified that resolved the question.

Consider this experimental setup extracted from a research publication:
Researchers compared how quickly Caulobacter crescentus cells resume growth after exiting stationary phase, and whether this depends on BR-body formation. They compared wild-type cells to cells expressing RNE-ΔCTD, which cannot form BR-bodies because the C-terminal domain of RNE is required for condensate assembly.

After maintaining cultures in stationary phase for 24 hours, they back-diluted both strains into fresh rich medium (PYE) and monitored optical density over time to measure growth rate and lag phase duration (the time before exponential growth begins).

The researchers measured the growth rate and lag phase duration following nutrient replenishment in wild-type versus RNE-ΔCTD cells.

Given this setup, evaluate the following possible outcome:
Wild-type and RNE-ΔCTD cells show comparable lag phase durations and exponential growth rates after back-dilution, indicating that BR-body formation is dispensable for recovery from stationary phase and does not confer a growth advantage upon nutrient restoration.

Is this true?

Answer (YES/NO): NO